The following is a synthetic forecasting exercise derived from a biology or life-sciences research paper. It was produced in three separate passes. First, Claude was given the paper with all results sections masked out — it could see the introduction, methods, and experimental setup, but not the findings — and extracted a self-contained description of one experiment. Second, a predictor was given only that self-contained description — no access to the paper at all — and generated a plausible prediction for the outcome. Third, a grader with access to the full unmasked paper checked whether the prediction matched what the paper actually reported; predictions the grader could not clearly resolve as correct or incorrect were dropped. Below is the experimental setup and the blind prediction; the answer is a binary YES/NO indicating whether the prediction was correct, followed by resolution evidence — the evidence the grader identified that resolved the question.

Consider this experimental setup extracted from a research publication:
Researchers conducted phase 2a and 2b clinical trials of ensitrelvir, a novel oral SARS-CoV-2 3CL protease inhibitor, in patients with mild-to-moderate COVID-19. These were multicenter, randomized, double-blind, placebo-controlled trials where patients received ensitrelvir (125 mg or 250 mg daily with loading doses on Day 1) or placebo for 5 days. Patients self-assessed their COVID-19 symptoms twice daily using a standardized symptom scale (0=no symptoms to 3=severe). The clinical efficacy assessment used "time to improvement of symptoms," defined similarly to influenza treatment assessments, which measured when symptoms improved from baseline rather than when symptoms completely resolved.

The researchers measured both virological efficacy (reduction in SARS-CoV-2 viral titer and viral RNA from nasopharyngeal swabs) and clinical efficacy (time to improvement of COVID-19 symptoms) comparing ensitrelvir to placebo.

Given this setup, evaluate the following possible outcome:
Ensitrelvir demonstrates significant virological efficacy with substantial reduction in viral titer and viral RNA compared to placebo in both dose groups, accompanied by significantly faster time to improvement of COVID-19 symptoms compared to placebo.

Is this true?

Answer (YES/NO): NO